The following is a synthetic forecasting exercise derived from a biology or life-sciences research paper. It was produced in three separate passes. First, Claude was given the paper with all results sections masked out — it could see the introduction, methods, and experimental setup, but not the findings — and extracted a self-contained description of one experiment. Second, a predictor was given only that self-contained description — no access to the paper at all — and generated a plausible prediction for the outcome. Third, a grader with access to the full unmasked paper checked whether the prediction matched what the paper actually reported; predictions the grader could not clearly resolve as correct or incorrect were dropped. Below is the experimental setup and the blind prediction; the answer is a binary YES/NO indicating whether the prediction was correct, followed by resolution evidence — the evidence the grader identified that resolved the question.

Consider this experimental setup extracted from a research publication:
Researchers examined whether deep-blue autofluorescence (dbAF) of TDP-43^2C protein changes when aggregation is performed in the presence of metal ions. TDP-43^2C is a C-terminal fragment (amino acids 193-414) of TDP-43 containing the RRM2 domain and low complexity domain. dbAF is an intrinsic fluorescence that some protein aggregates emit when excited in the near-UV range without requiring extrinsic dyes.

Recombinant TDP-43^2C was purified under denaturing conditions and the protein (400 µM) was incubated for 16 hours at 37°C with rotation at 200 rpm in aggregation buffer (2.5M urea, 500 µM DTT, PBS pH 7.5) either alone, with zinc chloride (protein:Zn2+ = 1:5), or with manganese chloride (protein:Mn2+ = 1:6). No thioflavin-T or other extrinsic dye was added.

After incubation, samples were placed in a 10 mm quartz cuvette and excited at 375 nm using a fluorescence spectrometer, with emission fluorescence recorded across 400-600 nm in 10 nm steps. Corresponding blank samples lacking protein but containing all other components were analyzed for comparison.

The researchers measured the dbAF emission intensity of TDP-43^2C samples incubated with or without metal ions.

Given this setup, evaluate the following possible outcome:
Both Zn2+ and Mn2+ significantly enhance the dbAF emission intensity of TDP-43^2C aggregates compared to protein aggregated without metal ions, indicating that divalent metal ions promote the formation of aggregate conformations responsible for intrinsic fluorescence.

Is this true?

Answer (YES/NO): YES